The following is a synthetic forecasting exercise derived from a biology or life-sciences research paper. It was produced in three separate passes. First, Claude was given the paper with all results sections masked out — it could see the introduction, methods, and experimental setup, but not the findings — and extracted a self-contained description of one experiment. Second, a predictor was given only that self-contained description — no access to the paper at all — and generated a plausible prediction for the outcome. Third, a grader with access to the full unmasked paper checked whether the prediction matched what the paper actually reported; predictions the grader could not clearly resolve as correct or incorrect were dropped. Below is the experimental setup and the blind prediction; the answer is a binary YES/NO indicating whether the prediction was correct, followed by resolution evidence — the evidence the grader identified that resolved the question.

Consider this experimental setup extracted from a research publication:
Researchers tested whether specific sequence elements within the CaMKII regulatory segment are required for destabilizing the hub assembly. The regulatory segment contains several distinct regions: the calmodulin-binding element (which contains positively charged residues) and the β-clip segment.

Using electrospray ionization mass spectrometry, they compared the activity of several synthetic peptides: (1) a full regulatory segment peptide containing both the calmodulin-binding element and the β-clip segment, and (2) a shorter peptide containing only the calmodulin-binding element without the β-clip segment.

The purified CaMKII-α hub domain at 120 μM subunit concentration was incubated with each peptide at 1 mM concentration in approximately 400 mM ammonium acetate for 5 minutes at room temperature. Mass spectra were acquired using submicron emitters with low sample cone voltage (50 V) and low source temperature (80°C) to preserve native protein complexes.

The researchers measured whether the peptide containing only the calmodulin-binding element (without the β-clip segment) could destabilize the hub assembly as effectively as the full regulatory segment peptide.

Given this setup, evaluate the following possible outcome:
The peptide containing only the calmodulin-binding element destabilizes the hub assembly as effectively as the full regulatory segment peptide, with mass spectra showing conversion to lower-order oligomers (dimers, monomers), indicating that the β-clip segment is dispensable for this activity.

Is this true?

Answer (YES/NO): NO